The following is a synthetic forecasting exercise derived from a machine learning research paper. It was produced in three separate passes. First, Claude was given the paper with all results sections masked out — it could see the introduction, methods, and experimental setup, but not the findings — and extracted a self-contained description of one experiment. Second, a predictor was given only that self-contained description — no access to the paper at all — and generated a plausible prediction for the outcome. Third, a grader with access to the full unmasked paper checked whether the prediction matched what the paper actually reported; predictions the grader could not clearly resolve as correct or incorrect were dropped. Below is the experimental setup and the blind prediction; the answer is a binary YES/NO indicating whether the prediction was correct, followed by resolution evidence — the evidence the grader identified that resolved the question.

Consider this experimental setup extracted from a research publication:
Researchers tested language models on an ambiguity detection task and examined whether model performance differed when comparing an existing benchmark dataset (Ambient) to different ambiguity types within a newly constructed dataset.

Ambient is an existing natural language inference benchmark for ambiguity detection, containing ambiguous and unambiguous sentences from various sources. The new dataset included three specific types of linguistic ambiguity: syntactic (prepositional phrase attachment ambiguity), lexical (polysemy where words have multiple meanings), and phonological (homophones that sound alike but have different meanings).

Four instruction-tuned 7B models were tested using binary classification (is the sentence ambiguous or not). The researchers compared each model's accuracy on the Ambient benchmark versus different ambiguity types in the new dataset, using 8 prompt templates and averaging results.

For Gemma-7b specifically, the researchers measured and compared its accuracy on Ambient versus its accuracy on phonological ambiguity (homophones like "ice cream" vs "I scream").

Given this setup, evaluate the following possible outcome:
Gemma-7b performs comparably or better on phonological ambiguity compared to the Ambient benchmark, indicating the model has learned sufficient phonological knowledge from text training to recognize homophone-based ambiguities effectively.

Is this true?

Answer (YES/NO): NO